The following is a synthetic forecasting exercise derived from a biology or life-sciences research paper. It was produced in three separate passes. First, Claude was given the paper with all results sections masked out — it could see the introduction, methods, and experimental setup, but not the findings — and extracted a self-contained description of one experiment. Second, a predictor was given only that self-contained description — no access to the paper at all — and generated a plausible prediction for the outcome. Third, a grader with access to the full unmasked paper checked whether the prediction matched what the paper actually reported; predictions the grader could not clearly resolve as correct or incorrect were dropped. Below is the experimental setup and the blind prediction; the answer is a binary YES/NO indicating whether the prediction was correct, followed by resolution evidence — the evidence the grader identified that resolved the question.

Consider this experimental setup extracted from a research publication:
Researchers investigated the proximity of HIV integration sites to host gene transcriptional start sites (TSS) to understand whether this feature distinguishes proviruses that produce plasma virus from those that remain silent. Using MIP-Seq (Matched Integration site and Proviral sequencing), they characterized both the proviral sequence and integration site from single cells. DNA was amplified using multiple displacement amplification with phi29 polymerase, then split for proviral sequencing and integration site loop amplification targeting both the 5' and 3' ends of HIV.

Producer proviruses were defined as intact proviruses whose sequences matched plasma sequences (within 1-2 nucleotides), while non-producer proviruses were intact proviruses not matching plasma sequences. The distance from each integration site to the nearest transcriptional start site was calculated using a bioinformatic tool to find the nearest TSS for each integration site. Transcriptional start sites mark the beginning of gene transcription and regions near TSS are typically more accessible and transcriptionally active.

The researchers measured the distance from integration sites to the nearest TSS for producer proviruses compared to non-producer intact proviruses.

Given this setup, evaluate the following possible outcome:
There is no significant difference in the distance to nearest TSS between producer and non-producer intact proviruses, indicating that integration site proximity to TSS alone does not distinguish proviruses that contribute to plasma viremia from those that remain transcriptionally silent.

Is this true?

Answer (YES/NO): YES